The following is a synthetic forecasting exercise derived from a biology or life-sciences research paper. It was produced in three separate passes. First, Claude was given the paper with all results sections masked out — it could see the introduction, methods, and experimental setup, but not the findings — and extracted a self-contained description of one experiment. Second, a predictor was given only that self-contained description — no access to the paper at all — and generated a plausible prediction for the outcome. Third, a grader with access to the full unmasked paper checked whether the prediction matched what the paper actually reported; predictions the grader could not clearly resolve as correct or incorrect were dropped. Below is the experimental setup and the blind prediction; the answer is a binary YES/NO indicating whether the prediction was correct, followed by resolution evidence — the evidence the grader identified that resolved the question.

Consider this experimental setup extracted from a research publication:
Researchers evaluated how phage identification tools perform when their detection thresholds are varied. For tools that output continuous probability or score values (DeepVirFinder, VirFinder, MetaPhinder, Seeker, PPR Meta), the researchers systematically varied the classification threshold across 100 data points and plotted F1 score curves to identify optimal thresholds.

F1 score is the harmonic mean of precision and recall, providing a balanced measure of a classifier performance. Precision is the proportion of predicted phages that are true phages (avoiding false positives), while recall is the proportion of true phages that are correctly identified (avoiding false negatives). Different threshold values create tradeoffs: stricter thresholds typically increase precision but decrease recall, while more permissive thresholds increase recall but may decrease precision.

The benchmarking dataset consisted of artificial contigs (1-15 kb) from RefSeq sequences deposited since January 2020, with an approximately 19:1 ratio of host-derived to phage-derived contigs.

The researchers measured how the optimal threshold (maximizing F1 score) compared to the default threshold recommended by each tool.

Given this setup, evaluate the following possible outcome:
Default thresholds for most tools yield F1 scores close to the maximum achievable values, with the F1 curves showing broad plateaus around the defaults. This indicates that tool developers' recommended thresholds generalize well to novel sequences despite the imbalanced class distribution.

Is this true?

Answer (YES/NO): NO